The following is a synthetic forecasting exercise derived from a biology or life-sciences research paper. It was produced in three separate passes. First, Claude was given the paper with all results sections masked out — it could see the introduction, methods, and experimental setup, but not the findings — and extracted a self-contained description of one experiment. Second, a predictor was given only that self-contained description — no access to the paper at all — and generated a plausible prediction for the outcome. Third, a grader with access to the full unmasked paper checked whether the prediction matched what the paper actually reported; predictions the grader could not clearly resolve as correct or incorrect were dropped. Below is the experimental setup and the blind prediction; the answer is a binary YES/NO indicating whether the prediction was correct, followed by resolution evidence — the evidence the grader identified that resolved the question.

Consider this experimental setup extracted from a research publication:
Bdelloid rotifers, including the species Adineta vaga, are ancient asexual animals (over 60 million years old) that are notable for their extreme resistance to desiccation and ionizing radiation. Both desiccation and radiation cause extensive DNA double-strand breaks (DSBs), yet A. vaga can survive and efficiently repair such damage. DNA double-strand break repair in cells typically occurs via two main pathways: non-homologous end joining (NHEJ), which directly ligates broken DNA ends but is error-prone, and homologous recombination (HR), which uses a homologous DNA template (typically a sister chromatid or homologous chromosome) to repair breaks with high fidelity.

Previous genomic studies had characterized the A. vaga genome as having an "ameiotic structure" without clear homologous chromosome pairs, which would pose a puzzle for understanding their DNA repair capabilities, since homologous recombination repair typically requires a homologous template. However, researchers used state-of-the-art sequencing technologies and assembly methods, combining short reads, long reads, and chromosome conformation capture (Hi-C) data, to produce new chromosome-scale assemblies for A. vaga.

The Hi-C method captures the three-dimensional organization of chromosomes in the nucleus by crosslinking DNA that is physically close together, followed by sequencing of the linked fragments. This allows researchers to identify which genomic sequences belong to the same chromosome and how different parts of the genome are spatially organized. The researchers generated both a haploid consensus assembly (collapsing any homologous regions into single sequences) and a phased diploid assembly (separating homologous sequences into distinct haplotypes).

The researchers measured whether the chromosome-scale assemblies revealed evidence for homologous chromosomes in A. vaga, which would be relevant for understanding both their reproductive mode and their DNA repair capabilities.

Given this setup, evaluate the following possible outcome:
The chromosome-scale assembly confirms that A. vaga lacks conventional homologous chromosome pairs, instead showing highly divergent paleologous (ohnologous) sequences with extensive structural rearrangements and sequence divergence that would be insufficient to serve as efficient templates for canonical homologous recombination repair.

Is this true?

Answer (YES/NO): NO